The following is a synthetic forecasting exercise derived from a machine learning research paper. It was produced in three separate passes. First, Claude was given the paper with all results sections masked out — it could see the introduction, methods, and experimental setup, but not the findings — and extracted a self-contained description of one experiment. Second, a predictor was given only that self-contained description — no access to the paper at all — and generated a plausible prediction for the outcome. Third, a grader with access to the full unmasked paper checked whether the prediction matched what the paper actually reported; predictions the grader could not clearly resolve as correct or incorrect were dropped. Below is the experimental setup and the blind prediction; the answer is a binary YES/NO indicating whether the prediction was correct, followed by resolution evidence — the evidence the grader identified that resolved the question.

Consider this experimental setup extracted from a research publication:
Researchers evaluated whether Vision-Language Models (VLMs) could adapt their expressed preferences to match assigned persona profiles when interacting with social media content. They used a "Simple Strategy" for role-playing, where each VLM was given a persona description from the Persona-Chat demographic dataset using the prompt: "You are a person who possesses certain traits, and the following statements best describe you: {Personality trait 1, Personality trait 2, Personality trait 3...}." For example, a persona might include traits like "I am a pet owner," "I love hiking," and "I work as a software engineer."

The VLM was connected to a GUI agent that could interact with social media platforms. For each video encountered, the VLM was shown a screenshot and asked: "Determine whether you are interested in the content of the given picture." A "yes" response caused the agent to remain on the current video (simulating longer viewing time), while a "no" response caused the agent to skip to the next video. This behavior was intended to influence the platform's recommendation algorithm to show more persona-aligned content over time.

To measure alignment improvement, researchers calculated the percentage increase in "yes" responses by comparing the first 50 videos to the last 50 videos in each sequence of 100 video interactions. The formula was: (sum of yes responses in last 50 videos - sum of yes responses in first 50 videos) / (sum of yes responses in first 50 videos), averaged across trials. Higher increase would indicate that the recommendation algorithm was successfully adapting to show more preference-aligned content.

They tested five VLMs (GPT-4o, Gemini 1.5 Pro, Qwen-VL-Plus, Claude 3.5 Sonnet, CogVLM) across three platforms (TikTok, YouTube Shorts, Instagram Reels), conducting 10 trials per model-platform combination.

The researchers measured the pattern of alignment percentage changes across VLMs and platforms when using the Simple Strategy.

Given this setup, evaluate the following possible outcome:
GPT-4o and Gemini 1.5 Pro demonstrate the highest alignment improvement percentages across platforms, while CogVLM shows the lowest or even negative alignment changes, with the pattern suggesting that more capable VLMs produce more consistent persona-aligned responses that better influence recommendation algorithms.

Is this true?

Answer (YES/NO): NO